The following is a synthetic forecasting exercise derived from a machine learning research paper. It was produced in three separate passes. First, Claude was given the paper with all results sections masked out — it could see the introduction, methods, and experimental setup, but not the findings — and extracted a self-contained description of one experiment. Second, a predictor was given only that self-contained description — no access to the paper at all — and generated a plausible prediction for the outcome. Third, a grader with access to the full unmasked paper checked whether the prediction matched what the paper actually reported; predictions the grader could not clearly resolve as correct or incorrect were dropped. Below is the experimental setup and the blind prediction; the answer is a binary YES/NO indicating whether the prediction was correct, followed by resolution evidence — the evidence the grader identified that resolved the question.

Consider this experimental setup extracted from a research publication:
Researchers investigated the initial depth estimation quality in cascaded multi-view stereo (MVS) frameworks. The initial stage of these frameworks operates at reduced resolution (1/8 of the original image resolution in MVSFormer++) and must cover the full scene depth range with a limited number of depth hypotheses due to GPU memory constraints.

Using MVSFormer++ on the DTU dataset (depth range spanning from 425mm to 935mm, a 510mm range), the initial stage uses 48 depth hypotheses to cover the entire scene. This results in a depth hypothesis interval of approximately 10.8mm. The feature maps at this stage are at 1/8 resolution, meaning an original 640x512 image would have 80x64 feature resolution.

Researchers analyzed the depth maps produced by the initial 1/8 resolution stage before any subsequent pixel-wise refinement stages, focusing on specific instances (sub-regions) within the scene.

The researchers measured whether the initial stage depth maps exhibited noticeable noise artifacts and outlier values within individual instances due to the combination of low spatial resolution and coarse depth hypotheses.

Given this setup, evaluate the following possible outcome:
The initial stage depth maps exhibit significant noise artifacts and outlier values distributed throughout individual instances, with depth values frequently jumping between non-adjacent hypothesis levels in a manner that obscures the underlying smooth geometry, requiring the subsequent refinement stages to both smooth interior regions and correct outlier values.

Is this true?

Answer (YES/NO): NO